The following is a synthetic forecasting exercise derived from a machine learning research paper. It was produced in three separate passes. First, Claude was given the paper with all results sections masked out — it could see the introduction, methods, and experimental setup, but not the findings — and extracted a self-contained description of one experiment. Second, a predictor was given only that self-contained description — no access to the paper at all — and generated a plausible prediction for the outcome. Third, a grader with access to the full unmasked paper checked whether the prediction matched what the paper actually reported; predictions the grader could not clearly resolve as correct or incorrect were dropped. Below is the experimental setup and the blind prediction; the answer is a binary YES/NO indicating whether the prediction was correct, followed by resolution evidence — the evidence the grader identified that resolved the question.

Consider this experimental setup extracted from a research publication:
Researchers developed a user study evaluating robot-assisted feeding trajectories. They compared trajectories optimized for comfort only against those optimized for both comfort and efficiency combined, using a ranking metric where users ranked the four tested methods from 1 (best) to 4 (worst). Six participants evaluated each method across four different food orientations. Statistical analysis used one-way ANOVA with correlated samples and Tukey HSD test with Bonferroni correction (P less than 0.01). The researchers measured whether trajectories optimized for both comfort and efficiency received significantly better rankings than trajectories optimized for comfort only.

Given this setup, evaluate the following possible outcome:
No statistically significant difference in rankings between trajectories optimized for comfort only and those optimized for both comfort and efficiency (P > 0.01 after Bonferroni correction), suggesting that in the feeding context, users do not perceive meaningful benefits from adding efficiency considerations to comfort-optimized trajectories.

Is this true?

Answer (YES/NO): NO